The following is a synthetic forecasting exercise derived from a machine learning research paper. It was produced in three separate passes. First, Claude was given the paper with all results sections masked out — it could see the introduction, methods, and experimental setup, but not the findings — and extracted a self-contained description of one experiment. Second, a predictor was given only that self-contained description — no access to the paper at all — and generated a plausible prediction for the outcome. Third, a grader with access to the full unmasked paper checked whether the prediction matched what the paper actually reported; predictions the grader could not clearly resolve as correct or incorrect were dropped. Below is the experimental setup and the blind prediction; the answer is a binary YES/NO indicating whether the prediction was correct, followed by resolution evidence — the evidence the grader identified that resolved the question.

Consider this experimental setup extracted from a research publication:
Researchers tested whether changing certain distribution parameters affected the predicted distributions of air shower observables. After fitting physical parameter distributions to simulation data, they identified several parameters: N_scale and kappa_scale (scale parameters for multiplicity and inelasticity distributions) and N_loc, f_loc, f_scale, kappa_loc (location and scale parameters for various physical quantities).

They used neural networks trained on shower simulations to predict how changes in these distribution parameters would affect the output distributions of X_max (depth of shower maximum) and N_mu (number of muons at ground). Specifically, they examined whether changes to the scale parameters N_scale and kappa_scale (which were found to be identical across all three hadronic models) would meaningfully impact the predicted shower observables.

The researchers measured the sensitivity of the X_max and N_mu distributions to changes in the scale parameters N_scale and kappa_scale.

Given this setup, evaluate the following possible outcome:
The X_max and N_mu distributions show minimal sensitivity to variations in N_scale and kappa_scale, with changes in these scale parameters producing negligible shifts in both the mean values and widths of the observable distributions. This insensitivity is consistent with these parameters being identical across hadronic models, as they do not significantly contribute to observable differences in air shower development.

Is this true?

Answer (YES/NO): YES